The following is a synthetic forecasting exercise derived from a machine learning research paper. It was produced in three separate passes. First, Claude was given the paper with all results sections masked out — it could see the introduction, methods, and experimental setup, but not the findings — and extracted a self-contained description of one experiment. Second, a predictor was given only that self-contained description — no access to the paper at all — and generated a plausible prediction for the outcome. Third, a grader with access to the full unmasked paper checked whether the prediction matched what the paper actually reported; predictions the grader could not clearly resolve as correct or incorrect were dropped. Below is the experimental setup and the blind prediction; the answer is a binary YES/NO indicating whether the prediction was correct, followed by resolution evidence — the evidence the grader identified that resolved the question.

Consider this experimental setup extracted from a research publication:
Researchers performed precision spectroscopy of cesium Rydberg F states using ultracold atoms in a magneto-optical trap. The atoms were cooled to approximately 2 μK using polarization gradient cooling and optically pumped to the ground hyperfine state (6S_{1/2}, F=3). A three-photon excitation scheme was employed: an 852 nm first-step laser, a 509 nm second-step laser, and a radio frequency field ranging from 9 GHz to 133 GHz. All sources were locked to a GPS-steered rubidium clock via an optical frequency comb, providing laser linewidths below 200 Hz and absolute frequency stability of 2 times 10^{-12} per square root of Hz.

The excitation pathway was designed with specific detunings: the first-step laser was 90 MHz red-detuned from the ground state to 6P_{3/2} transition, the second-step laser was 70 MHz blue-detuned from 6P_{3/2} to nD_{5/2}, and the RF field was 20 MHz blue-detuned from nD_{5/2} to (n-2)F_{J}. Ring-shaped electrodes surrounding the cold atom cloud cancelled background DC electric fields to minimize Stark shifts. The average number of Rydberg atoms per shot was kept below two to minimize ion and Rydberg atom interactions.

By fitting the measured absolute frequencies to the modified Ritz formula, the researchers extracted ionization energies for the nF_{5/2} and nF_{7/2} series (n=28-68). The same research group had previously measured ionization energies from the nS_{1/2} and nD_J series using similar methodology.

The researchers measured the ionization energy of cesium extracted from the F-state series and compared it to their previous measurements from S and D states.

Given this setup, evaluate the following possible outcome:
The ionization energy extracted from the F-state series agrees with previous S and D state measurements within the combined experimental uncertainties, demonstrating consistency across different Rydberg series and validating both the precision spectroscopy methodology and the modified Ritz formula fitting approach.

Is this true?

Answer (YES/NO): YES